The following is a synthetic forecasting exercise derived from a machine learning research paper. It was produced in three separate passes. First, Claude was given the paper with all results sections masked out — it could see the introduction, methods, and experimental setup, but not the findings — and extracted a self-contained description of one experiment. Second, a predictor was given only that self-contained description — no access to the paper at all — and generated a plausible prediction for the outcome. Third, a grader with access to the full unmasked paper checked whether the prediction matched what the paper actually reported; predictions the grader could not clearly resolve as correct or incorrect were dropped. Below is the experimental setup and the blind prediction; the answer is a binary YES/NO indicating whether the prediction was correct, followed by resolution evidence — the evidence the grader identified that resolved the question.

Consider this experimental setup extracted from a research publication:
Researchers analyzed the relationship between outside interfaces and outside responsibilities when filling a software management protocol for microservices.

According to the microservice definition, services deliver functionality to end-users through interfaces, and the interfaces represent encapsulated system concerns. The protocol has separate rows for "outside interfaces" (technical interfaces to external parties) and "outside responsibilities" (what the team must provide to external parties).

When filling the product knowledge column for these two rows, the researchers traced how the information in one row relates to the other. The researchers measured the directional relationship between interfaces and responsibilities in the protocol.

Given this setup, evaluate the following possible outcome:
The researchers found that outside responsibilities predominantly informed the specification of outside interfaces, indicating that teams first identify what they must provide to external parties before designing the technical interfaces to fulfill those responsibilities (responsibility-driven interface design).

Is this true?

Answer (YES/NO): YES